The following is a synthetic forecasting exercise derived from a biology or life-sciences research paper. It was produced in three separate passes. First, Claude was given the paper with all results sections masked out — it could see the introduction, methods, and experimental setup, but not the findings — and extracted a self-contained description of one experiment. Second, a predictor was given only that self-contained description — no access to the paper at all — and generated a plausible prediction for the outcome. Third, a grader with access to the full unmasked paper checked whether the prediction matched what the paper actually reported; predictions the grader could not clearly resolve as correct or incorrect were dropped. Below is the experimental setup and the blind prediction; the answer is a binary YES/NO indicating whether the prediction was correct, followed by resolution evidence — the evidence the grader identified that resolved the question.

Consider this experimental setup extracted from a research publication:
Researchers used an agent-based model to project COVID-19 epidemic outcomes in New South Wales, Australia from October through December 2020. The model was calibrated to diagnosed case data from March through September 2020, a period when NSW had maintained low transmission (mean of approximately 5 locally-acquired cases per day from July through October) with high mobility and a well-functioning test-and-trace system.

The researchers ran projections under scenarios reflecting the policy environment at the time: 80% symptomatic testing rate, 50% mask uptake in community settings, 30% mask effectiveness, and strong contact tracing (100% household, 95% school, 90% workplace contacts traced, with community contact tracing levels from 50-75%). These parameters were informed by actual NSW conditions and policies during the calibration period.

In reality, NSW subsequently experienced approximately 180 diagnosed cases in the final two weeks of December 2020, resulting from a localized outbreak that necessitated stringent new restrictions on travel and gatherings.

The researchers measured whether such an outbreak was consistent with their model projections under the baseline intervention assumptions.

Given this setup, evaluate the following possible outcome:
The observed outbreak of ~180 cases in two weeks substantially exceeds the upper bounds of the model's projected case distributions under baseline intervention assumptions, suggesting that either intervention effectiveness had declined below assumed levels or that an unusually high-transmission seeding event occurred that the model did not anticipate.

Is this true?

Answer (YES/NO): NO